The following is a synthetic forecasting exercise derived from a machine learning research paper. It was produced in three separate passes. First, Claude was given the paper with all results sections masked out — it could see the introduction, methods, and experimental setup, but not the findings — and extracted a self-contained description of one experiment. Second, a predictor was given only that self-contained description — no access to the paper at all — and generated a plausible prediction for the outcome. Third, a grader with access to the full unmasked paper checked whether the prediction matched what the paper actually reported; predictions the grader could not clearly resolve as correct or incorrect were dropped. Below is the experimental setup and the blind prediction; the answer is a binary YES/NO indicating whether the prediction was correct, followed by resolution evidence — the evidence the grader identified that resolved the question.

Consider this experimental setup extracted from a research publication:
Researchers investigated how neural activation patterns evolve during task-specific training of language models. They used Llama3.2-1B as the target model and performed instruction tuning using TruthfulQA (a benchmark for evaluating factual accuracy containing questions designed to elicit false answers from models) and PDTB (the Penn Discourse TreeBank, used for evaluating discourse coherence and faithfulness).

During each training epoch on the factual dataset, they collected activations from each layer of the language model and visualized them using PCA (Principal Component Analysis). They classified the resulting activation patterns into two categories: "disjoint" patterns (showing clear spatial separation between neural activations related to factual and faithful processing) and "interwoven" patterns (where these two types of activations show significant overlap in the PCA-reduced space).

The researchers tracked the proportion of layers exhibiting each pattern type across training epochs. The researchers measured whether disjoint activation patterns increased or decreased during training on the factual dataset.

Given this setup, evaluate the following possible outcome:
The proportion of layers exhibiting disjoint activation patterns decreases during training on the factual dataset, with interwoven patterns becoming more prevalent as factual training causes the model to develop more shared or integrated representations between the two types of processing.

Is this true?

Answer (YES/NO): NO